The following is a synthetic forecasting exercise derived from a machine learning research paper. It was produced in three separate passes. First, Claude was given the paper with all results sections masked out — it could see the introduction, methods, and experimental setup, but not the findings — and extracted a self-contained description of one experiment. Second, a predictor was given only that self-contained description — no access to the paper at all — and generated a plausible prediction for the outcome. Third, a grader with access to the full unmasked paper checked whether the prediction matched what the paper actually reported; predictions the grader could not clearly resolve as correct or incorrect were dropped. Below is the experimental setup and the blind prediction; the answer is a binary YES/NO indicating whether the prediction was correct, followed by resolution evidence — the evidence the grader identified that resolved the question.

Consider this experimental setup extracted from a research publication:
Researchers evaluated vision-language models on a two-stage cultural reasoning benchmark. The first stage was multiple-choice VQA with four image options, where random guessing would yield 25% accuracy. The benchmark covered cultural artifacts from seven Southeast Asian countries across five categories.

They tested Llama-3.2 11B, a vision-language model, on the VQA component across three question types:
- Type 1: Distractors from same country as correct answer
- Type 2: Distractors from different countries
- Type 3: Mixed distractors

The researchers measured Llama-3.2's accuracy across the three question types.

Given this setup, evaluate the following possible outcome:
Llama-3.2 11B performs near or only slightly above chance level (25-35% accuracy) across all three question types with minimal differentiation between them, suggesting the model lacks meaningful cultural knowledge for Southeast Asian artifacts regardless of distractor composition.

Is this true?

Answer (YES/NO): YES